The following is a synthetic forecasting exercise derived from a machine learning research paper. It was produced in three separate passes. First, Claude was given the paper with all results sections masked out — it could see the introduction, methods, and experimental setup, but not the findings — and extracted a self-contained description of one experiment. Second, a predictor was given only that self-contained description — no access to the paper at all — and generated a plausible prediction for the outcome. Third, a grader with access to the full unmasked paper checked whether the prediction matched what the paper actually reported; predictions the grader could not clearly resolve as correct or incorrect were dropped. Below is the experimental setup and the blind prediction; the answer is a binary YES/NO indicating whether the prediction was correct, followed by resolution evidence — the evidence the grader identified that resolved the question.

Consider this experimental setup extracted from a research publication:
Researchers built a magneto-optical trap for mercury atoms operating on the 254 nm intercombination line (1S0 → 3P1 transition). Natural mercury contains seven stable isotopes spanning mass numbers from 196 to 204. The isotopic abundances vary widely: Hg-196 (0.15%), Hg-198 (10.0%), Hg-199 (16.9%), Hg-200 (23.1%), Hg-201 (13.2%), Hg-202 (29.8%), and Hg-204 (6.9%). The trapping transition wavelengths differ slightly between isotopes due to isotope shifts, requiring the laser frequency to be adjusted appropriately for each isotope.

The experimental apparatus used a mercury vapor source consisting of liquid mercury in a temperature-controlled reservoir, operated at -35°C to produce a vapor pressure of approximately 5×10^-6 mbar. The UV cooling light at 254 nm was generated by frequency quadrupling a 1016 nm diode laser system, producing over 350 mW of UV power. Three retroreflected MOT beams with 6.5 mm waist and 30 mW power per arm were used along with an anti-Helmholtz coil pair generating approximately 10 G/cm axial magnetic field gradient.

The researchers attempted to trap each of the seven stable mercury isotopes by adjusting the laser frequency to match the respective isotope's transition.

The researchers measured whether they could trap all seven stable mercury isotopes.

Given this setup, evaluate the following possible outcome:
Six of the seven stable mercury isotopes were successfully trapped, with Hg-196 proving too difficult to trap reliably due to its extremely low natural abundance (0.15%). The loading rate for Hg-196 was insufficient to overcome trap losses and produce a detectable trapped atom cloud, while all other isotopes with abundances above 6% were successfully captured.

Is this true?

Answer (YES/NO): NO